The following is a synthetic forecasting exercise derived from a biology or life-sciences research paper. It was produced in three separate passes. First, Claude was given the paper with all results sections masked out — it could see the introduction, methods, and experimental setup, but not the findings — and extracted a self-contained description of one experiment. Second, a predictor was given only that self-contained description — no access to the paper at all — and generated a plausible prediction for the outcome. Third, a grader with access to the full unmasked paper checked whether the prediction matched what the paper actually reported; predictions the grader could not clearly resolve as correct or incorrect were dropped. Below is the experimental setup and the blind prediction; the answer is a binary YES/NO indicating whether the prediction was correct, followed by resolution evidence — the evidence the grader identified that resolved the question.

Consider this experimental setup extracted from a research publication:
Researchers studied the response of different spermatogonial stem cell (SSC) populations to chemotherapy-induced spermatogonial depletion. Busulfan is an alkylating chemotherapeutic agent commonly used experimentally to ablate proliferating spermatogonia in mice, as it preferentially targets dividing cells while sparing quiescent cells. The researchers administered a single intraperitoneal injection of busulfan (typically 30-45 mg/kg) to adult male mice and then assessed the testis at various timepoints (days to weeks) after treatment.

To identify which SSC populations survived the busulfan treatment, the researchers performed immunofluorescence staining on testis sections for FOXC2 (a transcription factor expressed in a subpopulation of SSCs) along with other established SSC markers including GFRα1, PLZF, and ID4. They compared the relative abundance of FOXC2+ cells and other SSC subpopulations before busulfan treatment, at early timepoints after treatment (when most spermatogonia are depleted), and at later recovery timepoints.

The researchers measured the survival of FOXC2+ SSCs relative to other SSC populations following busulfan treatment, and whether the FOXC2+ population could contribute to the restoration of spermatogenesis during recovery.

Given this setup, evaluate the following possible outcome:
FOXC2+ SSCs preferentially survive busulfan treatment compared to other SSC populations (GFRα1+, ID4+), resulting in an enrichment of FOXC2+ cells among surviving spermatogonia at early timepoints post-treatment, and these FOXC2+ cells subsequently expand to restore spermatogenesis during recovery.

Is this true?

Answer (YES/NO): YES